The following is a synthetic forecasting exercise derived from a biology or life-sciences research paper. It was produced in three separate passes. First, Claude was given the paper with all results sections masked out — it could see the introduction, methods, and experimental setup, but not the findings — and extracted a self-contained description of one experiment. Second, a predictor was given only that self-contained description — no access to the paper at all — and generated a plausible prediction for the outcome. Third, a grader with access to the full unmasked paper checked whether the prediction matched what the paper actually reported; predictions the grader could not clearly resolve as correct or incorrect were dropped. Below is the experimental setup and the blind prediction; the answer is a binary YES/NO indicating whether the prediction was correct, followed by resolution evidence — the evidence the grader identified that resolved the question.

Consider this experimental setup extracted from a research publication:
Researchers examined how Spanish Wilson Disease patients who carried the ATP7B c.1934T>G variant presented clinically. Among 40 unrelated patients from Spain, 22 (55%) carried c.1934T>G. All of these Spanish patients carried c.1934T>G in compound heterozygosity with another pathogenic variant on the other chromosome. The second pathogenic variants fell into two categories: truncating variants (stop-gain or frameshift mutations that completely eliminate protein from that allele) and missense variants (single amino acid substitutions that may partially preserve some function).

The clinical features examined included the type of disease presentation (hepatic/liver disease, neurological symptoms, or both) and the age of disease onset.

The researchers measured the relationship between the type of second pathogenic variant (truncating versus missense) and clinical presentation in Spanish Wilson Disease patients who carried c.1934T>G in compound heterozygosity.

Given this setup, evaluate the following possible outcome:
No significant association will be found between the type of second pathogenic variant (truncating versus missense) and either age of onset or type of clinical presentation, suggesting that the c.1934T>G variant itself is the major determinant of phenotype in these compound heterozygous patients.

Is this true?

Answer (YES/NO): NO